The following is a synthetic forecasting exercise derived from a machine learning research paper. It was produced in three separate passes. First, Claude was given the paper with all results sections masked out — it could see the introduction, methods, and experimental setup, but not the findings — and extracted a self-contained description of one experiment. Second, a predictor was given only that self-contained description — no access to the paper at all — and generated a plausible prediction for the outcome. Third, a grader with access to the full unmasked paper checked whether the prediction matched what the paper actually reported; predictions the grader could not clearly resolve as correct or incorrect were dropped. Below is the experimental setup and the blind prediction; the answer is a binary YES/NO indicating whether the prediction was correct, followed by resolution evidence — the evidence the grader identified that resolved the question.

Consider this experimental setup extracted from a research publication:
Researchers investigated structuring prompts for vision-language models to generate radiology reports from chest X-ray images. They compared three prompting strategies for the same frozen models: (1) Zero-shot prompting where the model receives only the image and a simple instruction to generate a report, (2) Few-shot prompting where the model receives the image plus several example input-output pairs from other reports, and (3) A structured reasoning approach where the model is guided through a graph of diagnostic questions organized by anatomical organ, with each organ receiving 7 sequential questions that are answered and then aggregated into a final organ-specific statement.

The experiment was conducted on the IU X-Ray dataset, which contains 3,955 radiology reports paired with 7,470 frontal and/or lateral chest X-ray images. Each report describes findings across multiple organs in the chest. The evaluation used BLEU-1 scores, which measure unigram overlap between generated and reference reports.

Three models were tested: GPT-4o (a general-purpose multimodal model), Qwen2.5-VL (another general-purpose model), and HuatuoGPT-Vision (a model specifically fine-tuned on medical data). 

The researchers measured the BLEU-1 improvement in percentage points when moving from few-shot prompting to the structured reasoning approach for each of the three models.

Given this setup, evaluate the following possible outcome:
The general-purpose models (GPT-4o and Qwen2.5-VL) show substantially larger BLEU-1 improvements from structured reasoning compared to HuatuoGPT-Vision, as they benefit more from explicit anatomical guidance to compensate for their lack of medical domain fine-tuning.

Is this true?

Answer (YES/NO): NO